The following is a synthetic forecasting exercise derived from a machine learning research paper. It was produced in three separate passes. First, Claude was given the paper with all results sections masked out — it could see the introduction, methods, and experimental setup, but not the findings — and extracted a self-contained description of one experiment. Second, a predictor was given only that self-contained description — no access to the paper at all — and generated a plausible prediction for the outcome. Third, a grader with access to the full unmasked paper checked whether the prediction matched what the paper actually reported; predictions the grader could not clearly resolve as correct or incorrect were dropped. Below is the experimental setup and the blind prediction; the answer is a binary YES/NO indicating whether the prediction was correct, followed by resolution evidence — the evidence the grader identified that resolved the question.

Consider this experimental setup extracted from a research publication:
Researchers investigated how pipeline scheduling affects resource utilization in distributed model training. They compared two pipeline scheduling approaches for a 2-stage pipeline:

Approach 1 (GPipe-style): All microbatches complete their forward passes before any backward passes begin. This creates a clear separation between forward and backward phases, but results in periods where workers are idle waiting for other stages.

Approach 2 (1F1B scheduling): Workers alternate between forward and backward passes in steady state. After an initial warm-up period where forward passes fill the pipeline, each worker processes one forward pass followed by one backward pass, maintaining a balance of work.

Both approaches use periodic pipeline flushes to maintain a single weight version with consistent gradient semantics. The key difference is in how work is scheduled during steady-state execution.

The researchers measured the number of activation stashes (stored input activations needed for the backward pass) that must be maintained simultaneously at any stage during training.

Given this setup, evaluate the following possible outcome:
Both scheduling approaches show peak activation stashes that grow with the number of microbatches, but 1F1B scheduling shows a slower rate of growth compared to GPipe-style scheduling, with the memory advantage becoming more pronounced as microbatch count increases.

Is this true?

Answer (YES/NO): NO